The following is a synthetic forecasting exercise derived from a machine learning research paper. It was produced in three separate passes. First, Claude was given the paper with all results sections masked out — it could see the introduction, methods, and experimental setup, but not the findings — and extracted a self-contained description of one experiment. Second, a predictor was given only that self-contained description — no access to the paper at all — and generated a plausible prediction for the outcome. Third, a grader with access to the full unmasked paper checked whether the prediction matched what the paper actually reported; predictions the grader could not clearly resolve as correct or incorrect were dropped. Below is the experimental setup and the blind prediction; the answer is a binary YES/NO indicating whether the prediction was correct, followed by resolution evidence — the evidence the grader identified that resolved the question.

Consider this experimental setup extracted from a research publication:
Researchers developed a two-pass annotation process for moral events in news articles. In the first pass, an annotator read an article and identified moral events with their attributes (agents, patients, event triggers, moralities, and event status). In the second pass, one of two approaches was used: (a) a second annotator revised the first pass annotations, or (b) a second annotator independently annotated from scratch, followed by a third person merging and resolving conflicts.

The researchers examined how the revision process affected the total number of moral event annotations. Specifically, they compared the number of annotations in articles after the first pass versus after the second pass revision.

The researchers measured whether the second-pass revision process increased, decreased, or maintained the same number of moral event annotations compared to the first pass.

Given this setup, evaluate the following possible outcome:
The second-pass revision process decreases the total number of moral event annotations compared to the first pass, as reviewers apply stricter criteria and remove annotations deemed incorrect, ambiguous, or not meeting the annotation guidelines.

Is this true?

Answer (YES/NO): NO